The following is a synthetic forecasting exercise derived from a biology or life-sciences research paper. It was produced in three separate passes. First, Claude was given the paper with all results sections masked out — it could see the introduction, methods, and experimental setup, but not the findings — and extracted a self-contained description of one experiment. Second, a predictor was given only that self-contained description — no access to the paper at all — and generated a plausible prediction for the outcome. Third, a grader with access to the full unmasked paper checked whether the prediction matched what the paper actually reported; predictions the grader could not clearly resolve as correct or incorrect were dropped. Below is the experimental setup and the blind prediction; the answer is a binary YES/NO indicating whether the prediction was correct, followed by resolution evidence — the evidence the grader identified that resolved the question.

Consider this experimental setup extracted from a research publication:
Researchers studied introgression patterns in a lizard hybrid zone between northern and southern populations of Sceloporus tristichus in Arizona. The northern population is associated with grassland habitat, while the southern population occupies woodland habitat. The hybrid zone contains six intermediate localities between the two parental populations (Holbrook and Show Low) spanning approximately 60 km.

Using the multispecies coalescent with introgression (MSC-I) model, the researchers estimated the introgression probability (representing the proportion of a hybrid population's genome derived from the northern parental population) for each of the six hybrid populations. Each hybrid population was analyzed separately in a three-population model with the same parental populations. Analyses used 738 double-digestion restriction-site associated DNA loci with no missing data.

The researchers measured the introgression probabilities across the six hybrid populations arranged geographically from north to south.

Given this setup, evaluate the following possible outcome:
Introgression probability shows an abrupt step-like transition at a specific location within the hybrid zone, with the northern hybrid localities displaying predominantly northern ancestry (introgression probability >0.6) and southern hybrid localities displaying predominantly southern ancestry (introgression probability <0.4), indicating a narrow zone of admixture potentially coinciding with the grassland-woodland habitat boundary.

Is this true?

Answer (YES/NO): YES